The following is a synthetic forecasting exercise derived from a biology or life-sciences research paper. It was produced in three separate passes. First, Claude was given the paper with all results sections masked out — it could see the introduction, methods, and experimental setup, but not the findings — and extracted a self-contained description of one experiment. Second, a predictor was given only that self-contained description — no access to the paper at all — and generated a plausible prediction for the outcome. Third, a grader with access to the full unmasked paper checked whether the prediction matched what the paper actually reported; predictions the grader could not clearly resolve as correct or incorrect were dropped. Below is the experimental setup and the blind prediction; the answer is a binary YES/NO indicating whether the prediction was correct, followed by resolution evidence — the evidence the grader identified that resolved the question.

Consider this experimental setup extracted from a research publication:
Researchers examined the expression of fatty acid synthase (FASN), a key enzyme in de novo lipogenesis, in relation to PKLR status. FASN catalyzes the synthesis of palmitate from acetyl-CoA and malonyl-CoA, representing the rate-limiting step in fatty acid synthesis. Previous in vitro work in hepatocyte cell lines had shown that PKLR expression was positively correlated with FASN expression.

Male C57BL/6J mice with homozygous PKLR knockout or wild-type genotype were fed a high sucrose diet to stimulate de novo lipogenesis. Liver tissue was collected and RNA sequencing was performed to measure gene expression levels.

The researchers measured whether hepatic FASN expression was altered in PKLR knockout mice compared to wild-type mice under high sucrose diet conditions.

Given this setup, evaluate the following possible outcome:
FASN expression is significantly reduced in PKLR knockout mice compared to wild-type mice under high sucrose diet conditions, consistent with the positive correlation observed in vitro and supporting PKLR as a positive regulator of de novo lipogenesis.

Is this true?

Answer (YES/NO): YES